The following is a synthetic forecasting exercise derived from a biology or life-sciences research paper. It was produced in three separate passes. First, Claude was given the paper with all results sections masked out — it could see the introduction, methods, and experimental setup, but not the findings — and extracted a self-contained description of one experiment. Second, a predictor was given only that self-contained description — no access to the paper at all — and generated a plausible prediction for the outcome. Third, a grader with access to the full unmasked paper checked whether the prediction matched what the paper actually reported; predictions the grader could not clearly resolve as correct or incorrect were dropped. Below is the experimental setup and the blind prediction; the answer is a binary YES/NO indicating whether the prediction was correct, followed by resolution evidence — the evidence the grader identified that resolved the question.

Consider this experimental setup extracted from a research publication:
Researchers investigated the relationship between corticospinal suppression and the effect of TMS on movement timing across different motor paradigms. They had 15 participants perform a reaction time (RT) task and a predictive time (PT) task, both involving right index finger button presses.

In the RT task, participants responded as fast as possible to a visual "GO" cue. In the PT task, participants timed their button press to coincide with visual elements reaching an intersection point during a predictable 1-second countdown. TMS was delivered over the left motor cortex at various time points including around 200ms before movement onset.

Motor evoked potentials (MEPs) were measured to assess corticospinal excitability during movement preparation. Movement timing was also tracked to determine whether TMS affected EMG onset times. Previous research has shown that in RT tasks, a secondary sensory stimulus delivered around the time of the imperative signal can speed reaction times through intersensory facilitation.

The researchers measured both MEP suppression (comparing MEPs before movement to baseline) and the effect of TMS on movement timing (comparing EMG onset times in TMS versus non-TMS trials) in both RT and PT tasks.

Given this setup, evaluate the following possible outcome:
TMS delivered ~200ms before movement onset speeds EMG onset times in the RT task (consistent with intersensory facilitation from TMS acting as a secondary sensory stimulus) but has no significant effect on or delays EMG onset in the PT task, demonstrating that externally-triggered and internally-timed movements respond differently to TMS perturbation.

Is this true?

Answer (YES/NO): YES